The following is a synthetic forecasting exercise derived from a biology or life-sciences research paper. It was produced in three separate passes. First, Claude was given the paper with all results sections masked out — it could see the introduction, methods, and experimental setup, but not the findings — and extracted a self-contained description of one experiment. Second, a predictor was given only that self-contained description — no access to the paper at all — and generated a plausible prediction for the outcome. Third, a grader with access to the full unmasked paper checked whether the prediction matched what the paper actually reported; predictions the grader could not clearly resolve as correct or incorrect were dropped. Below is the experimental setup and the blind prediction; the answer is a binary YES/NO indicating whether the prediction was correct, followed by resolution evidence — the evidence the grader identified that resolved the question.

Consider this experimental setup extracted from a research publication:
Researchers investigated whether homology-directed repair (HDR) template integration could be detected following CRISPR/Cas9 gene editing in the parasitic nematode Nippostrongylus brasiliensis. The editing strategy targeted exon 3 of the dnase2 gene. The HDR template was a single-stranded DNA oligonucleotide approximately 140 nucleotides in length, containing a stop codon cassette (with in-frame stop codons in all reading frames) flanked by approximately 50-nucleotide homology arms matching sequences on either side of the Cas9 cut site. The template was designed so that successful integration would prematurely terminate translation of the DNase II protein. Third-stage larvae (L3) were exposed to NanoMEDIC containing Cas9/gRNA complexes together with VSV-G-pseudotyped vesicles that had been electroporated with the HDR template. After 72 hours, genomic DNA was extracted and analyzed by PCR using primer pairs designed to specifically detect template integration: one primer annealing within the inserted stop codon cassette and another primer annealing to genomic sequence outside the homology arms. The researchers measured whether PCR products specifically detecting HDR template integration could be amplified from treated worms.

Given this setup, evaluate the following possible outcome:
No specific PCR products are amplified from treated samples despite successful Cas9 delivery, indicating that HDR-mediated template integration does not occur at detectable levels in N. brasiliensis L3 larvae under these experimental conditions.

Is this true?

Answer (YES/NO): NO